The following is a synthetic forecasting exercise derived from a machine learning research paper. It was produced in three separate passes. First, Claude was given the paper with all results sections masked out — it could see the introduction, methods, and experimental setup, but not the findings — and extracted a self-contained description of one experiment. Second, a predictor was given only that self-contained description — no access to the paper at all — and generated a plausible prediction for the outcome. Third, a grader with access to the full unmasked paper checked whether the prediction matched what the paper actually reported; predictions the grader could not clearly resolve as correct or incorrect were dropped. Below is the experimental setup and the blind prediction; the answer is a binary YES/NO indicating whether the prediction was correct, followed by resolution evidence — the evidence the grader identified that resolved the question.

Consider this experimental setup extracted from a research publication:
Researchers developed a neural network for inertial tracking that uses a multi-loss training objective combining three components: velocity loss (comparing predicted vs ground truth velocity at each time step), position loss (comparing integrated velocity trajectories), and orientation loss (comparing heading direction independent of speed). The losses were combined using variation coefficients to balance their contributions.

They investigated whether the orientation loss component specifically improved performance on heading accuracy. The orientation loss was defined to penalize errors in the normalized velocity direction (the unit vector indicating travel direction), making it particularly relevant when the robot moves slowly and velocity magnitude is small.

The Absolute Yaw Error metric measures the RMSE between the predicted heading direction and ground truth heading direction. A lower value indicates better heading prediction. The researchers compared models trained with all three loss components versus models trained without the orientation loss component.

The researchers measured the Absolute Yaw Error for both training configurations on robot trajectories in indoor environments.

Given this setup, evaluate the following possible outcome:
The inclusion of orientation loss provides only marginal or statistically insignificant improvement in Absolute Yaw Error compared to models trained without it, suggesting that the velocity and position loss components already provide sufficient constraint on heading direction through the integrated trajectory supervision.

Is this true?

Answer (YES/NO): NO